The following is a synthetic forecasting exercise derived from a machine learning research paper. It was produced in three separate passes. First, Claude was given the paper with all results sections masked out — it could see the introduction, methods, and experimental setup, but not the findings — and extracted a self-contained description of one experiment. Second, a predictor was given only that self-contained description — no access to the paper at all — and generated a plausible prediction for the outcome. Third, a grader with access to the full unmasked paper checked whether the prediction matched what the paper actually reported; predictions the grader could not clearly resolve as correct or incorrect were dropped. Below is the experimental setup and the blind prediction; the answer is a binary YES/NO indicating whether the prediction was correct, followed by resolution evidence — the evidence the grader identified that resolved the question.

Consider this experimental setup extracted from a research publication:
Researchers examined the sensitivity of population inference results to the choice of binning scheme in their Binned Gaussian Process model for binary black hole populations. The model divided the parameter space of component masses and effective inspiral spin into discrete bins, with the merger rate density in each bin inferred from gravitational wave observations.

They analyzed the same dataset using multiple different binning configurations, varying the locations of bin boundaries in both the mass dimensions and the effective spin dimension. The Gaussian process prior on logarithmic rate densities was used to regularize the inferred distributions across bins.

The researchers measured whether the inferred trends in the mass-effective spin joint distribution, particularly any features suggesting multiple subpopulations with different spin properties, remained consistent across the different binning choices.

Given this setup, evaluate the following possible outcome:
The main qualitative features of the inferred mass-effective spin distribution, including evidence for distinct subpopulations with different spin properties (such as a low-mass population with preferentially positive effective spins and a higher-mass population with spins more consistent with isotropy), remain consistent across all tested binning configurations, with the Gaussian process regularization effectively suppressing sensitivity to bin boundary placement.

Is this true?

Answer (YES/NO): YES